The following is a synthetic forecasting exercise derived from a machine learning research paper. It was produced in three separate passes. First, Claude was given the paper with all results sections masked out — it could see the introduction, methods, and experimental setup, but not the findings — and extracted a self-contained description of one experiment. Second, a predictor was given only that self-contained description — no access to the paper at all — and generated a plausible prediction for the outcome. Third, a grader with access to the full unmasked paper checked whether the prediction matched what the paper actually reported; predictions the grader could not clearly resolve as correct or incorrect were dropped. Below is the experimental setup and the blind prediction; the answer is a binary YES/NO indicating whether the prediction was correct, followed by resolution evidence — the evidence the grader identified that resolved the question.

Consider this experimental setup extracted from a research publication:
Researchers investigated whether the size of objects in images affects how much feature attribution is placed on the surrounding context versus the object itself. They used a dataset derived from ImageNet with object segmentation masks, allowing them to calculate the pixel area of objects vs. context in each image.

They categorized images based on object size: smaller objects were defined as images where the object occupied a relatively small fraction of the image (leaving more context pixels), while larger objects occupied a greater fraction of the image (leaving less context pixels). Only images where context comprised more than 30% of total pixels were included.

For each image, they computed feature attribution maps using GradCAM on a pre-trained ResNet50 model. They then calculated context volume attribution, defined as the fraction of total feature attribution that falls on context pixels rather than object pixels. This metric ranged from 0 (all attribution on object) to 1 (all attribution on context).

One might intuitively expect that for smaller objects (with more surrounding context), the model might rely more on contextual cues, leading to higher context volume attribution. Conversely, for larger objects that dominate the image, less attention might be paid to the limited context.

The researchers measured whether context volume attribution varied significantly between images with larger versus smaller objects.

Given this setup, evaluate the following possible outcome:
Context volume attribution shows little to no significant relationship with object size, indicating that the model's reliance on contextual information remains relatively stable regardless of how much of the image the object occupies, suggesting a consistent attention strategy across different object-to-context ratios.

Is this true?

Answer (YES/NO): YES